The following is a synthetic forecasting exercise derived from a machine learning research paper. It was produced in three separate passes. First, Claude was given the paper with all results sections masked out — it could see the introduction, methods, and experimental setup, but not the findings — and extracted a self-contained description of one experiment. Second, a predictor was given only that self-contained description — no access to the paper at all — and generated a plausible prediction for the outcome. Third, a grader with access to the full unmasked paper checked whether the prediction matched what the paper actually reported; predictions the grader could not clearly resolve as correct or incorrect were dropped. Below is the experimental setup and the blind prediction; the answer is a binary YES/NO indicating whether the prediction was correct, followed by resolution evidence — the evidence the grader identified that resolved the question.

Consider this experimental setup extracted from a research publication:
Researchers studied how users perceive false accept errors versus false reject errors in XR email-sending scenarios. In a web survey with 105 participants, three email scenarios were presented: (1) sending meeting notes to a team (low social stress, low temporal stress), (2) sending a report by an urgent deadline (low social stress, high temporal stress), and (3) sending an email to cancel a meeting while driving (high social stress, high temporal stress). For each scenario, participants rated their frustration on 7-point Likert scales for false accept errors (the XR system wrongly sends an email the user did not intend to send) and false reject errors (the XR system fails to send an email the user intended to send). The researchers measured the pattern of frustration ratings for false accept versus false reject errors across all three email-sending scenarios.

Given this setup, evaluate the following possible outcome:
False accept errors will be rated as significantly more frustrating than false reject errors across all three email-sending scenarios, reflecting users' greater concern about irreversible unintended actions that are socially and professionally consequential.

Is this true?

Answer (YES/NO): YES